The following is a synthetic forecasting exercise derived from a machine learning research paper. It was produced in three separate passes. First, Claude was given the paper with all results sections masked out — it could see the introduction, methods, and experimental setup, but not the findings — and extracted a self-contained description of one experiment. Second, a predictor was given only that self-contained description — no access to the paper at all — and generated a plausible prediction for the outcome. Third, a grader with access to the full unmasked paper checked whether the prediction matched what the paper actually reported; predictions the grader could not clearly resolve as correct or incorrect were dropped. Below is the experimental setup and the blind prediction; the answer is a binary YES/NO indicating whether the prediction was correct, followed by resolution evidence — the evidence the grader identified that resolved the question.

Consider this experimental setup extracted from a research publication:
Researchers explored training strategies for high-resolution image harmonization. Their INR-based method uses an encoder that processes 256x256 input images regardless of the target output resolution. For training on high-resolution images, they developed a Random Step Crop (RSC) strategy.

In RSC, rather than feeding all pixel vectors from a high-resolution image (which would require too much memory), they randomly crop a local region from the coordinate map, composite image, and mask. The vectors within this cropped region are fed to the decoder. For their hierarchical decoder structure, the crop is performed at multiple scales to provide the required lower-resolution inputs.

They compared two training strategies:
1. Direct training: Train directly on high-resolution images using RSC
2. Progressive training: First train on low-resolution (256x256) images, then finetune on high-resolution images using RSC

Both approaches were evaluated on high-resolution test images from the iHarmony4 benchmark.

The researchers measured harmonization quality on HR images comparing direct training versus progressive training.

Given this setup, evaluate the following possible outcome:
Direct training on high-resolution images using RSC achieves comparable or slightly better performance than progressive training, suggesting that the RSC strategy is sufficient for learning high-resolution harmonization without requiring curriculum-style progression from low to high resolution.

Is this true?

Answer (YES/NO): NO